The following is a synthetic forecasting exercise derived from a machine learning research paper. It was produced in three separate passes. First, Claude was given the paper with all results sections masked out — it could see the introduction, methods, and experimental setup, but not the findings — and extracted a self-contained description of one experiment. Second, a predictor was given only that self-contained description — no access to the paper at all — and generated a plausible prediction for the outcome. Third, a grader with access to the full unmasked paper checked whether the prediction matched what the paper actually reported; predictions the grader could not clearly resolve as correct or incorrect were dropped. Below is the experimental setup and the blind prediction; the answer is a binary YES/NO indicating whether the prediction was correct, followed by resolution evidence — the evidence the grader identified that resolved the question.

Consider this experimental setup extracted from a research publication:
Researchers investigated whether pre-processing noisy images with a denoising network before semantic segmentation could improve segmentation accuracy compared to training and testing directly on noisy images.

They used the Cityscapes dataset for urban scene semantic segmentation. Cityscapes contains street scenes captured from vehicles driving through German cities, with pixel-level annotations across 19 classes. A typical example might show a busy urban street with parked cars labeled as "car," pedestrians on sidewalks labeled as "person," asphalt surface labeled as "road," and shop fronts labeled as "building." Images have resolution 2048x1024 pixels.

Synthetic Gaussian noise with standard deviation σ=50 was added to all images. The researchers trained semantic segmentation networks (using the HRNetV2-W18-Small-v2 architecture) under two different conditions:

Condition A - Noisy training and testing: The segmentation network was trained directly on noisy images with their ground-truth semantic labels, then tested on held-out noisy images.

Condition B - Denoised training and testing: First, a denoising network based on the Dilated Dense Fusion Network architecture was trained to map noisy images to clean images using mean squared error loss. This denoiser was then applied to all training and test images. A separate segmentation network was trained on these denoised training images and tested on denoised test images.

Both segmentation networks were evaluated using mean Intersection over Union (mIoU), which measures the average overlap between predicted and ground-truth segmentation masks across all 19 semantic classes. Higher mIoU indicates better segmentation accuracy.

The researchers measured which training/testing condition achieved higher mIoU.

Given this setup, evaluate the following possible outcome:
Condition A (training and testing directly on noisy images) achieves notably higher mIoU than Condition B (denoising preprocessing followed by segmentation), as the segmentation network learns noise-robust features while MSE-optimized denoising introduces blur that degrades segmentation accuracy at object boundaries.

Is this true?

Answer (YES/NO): NO